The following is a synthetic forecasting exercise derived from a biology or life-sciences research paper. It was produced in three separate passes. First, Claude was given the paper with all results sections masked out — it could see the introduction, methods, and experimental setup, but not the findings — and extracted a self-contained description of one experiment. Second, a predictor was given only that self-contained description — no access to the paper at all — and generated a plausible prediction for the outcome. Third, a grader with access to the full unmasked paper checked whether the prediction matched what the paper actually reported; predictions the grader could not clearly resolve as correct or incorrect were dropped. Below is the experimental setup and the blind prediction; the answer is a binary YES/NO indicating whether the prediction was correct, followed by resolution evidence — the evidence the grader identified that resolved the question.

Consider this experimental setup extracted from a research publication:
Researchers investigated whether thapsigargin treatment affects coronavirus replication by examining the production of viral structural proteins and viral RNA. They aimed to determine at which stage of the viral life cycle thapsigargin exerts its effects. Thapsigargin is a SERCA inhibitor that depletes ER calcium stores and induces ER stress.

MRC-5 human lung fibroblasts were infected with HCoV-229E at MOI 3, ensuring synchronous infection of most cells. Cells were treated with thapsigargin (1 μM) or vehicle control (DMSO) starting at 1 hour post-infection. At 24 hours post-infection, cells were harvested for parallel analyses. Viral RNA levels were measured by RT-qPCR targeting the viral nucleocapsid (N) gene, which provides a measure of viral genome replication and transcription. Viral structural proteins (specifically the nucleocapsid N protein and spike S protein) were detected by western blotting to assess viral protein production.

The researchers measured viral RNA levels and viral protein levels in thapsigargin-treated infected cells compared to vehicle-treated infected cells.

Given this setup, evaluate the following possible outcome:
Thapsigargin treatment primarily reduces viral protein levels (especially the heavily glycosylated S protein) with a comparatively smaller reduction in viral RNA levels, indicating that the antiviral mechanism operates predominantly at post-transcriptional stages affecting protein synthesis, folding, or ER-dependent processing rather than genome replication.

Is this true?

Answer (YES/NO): NO